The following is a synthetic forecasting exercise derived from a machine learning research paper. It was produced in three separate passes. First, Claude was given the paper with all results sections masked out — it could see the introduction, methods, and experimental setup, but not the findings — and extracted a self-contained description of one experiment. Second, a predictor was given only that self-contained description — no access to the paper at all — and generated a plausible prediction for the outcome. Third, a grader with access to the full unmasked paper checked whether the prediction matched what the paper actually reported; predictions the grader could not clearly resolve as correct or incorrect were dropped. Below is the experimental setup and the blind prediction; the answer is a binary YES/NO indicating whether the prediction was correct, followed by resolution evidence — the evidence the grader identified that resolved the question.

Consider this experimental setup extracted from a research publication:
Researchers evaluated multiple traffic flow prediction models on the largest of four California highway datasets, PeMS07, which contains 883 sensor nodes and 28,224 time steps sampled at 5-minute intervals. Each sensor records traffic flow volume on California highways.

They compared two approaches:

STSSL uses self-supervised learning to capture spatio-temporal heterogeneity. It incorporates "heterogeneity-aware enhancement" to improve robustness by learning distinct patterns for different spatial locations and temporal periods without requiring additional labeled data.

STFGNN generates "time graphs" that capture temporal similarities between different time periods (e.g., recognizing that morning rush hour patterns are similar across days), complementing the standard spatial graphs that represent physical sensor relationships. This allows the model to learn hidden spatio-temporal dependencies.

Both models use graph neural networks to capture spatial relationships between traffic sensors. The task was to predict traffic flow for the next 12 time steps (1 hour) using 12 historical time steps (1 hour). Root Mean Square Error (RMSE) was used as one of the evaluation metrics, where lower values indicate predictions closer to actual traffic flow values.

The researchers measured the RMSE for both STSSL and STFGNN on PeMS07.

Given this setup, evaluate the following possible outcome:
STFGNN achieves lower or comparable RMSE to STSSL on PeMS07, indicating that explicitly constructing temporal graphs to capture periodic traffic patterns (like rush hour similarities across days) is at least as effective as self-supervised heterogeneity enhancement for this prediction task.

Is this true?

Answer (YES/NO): NO